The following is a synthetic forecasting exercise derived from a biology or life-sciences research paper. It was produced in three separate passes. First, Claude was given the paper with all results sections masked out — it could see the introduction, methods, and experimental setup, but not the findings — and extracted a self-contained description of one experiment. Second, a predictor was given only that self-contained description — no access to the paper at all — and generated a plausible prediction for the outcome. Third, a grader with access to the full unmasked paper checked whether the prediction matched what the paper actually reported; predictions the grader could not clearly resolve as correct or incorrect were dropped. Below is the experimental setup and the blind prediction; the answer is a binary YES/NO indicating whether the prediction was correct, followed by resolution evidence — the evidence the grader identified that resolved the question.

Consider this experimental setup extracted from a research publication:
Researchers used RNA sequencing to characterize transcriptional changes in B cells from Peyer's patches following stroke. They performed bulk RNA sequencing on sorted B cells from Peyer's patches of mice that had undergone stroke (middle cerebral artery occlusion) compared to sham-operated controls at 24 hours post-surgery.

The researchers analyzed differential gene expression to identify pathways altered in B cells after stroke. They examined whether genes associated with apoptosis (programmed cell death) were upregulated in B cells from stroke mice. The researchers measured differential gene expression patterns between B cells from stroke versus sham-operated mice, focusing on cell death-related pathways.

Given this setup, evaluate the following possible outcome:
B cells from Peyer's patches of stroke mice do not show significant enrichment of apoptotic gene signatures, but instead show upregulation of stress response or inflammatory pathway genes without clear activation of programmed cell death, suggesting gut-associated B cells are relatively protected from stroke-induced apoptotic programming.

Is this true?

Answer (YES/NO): NO